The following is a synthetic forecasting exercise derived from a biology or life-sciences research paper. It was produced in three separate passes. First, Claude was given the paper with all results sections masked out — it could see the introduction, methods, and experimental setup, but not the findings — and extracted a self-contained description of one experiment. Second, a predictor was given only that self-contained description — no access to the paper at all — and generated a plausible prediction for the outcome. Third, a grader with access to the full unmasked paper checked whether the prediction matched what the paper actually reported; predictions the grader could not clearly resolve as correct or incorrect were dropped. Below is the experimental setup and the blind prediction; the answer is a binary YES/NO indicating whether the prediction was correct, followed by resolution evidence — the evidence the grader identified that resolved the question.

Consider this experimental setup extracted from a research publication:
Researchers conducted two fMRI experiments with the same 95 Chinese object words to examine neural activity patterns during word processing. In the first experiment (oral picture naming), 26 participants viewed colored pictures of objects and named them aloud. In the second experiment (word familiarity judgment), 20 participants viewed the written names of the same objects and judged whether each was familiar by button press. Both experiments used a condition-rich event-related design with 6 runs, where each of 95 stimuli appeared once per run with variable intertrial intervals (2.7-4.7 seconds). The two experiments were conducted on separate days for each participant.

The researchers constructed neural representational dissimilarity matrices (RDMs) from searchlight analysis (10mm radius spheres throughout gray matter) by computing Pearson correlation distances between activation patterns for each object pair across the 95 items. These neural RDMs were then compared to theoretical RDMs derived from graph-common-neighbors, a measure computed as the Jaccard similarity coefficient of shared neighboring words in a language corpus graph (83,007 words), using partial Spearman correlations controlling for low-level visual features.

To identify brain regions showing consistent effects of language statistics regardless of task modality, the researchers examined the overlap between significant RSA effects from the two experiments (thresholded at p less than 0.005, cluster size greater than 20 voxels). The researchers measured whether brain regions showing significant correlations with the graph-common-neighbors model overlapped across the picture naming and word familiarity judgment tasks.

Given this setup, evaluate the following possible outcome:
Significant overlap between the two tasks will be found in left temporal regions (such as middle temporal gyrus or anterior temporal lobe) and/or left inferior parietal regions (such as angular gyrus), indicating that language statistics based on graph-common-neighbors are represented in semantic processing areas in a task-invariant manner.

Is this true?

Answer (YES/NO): YES